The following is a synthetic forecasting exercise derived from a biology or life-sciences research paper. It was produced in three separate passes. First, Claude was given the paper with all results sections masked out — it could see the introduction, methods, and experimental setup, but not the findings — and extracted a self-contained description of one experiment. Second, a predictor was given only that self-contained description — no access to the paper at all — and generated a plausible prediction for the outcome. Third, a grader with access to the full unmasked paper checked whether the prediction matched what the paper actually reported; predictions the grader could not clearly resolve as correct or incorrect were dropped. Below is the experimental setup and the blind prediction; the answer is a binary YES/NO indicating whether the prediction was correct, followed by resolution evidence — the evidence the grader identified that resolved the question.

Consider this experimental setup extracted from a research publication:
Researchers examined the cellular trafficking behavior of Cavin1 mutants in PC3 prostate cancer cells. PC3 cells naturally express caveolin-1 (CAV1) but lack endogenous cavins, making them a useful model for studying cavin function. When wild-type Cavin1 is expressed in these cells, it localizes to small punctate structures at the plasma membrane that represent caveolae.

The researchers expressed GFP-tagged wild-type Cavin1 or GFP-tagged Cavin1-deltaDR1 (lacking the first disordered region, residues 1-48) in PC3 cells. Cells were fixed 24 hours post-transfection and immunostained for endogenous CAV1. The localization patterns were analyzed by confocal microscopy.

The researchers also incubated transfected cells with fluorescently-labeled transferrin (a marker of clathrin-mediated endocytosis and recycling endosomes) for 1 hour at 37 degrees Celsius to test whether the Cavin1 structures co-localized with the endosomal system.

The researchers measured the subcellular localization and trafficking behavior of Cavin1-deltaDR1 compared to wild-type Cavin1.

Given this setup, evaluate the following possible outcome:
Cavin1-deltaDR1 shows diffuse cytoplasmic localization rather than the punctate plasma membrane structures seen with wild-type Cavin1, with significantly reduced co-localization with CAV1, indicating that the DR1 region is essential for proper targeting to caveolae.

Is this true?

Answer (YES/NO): NO